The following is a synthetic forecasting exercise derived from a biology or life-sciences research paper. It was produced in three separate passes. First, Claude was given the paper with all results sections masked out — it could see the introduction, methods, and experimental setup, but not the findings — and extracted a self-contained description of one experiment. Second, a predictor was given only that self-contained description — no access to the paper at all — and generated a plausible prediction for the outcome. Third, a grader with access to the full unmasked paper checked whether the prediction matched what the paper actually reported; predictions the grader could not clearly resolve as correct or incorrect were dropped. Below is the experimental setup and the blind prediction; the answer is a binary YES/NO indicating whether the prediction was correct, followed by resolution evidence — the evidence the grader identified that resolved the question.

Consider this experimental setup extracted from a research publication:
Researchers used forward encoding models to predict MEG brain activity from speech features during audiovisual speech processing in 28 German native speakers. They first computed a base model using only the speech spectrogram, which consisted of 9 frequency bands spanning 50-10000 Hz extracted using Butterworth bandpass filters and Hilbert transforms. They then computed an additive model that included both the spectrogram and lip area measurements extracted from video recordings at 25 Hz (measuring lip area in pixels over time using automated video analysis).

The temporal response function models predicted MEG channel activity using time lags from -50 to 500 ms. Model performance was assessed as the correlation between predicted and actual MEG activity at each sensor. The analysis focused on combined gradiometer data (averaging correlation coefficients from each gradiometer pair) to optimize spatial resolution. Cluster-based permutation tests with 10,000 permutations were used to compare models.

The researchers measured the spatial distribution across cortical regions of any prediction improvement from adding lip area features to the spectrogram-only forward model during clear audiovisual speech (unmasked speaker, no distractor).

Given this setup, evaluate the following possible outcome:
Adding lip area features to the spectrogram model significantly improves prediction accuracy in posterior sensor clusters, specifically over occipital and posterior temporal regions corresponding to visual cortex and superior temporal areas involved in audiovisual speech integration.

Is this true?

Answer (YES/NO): NO